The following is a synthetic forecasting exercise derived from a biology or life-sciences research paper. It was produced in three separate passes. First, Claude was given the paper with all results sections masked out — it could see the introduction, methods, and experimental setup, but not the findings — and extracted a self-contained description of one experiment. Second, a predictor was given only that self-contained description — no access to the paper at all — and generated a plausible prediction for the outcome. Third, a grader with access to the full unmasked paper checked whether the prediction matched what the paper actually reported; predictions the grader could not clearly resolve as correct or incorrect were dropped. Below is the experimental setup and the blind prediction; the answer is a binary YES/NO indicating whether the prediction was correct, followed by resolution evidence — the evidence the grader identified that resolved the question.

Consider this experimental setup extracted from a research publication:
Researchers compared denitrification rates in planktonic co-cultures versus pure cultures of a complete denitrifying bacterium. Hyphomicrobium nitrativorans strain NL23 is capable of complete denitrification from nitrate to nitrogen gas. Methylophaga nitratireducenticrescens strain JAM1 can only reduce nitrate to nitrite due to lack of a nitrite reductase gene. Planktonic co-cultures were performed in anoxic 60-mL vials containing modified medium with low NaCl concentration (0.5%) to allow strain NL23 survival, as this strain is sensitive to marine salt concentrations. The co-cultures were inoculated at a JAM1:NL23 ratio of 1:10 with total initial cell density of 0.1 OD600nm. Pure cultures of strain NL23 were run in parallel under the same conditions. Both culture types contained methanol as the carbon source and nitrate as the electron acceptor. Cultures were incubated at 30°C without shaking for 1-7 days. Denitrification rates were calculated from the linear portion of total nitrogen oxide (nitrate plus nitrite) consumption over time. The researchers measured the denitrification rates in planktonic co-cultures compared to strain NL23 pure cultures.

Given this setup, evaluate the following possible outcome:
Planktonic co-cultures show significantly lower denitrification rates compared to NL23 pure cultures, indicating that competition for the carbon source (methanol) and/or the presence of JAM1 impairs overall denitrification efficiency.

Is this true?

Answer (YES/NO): NO